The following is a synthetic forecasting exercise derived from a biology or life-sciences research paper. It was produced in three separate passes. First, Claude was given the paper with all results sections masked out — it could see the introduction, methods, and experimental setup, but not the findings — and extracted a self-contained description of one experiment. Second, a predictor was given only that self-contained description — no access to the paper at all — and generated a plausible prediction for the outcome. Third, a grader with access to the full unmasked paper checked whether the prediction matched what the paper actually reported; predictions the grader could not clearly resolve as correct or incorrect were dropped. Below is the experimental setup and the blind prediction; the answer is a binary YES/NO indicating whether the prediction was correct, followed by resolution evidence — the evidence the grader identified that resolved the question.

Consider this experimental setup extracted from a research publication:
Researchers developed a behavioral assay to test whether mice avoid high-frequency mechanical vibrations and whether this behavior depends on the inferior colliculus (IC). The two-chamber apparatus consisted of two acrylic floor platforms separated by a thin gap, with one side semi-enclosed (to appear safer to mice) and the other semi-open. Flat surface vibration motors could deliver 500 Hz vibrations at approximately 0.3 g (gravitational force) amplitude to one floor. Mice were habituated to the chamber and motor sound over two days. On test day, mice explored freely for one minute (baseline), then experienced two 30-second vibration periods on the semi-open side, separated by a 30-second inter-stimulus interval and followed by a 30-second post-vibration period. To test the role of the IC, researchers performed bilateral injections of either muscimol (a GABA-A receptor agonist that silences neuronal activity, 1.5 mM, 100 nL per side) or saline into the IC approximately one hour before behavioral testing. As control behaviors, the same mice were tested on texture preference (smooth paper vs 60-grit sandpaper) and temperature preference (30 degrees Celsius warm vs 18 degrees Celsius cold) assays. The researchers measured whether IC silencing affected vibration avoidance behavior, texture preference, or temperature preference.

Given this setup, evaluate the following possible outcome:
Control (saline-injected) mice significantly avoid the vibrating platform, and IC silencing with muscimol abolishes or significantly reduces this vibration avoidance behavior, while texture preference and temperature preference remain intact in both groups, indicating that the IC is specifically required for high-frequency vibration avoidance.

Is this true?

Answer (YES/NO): YES